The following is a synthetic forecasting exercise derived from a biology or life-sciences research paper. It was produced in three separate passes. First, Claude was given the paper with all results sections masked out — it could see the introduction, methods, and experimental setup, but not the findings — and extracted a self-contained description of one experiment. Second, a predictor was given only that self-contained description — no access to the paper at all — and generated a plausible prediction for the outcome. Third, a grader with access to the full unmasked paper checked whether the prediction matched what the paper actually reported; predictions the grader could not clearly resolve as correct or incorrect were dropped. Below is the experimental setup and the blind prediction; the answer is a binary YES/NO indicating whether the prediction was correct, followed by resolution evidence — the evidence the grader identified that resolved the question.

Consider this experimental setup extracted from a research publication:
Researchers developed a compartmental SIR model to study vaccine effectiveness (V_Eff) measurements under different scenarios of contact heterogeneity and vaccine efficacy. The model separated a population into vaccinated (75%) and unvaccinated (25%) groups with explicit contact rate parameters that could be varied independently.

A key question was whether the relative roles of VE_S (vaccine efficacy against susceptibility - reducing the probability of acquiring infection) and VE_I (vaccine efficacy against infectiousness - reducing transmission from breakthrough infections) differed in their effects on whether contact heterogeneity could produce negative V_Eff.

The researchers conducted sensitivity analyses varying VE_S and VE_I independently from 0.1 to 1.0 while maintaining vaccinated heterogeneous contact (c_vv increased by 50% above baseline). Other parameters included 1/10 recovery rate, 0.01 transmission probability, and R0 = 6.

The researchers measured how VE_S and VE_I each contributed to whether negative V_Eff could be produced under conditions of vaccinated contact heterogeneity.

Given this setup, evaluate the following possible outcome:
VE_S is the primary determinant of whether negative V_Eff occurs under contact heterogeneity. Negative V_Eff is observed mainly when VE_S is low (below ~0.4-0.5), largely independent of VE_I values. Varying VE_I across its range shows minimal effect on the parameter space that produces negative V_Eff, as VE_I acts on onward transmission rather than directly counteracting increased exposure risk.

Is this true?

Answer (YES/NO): NO